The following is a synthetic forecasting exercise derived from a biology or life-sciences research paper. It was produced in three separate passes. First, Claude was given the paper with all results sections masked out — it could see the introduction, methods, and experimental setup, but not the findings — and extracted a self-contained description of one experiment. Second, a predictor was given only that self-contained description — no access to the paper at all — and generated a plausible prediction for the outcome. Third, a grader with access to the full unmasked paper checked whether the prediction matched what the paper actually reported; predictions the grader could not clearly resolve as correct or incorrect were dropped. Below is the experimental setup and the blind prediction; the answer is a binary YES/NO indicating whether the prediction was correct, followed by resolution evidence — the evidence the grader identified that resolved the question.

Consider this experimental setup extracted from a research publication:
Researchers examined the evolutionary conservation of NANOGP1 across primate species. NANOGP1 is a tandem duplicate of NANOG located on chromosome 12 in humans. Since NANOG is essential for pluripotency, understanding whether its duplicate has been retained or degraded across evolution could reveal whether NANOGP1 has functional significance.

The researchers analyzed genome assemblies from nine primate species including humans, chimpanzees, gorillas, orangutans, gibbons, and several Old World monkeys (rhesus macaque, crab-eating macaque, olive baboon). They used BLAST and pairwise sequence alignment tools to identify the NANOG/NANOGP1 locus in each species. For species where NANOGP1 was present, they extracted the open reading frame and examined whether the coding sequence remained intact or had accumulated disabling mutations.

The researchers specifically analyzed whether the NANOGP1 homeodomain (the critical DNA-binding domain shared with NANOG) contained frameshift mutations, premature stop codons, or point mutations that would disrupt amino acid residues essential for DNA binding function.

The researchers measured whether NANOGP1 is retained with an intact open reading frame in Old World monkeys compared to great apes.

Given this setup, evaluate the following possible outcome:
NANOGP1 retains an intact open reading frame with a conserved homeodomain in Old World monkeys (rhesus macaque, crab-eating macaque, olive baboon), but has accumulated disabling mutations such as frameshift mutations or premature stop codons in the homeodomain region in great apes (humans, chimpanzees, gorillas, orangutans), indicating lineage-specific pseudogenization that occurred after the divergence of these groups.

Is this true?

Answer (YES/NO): NO